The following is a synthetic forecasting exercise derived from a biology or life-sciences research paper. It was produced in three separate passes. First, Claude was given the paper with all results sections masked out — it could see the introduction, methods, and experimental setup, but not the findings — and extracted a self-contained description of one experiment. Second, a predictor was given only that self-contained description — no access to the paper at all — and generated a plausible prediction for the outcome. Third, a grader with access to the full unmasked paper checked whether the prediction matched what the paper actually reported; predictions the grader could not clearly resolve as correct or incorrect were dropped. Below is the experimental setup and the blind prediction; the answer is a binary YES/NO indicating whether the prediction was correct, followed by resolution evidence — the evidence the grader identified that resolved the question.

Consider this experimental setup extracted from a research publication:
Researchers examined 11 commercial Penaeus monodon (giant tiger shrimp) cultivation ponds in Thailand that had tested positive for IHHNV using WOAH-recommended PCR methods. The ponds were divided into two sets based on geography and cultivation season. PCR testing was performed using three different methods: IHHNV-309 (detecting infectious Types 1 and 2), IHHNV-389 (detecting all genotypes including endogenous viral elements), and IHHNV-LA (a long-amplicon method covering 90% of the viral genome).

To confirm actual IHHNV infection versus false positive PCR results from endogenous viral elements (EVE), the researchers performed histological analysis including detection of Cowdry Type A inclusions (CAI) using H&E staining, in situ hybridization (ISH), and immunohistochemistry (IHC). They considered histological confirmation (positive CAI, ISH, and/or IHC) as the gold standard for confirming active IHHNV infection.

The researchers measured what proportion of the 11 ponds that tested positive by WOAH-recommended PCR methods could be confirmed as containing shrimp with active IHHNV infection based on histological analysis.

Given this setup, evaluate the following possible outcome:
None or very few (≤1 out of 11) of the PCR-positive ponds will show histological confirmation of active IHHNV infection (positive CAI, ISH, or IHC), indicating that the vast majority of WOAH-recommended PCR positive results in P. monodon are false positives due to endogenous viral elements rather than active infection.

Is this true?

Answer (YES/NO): NO